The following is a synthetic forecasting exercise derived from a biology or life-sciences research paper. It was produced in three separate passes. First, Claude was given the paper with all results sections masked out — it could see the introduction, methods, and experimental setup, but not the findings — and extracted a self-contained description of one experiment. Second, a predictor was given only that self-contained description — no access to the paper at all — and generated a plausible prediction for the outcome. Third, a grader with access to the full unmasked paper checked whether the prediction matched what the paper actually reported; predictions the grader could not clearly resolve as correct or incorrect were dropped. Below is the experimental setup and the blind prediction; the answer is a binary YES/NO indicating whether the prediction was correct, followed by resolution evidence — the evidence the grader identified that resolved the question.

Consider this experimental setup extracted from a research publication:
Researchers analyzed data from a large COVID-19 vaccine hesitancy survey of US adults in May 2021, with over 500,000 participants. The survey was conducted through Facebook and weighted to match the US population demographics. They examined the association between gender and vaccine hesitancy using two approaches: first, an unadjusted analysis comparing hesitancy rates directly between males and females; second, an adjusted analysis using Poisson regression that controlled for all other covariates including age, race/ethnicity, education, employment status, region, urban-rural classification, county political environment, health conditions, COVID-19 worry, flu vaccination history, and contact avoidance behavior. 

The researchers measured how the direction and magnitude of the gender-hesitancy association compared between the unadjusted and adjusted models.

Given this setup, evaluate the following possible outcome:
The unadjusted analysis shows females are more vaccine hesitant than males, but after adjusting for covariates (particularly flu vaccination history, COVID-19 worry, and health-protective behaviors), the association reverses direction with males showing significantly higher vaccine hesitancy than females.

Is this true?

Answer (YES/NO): NO